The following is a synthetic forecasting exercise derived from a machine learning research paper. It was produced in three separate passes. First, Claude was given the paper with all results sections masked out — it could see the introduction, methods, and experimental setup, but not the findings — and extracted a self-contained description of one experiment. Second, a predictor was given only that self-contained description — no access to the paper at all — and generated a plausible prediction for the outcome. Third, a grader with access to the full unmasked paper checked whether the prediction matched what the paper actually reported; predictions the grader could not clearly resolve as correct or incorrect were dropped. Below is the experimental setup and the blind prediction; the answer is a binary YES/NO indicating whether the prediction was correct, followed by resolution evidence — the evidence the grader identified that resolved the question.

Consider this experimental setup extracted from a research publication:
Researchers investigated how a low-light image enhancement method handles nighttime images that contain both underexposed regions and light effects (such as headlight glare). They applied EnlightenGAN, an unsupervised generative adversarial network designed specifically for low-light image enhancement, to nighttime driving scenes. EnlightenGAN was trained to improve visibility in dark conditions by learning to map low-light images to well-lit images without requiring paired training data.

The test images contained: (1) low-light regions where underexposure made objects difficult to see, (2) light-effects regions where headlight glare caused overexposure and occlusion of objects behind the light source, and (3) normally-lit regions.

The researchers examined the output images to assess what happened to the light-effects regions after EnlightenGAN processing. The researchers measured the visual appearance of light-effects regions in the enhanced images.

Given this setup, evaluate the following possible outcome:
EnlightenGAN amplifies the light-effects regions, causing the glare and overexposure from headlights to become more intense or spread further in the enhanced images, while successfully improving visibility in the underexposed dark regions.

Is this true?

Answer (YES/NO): YES